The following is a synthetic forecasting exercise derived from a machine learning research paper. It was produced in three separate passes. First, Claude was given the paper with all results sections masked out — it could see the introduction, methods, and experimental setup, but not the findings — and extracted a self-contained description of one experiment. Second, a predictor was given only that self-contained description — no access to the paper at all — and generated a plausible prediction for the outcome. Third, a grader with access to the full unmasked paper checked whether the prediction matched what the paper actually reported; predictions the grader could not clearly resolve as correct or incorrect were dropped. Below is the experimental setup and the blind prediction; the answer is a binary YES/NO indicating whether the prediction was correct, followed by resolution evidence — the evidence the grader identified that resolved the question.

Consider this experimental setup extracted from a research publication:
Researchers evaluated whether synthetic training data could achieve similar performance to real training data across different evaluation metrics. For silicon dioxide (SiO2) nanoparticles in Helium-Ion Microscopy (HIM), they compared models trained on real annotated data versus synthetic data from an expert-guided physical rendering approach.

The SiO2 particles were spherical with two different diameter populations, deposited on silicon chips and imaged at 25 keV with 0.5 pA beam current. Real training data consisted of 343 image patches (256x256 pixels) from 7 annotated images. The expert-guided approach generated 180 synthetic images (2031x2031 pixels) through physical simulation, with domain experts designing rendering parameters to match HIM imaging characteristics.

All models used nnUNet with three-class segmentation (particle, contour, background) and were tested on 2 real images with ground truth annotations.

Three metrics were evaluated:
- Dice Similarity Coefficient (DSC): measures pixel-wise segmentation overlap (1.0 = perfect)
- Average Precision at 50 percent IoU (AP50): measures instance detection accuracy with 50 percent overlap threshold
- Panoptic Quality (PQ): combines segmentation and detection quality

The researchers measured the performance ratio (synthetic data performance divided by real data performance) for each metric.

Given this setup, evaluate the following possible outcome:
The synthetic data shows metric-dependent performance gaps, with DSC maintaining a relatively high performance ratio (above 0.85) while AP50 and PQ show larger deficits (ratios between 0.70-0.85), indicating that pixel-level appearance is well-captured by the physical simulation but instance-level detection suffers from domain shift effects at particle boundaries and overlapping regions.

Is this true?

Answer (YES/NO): NO